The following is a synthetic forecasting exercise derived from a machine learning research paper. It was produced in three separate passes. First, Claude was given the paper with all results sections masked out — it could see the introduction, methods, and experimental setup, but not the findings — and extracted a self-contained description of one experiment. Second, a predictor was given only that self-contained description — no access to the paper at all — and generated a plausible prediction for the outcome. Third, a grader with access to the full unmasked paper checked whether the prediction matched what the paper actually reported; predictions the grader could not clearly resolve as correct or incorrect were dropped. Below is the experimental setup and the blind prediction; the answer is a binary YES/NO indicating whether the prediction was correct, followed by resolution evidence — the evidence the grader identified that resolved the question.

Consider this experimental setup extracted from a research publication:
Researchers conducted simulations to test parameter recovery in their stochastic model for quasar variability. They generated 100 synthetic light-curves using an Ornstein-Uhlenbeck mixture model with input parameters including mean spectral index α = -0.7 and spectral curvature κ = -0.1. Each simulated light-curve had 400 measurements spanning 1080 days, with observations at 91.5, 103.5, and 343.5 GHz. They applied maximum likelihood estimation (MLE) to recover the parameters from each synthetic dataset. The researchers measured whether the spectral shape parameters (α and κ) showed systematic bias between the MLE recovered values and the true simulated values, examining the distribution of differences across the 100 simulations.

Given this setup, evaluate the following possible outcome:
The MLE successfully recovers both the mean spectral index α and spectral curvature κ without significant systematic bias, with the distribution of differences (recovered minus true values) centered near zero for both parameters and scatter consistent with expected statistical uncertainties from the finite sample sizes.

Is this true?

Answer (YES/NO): YES